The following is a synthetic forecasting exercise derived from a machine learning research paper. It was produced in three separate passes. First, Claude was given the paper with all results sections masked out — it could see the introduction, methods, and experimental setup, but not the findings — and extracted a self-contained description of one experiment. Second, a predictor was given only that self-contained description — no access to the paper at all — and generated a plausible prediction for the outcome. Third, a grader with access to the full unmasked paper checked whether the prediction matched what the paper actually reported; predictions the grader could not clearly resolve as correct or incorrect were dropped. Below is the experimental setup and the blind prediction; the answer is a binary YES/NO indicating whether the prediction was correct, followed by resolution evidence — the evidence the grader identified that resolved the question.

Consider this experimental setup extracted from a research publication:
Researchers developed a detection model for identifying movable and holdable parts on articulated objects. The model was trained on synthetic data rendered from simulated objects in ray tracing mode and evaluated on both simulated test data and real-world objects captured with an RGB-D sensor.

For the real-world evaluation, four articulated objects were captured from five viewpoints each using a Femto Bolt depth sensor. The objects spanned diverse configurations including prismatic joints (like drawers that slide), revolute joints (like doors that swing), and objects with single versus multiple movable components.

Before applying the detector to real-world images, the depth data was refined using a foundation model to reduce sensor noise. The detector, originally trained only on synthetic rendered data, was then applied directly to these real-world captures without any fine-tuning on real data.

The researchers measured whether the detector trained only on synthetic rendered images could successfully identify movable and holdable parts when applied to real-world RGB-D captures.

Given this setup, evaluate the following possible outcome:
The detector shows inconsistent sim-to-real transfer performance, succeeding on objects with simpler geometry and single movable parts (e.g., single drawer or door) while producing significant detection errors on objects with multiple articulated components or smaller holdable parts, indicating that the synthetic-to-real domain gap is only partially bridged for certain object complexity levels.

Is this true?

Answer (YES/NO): NO